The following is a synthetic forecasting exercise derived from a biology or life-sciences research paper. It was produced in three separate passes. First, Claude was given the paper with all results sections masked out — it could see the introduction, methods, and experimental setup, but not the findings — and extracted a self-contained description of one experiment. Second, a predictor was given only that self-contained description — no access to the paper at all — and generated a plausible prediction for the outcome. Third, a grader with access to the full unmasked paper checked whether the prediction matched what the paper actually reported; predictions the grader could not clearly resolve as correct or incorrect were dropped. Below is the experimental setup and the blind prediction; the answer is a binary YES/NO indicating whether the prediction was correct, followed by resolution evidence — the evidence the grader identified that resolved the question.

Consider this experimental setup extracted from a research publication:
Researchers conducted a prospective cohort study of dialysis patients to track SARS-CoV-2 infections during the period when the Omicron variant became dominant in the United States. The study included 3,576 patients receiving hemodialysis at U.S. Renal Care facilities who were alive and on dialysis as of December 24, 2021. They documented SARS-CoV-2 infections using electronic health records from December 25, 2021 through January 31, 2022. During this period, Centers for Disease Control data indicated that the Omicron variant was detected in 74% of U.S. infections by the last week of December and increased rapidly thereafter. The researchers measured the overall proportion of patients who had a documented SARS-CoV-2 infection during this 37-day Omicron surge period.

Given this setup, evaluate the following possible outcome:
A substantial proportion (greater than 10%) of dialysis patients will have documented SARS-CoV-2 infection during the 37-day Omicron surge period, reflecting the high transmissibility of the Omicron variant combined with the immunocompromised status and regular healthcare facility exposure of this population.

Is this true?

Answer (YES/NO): NO